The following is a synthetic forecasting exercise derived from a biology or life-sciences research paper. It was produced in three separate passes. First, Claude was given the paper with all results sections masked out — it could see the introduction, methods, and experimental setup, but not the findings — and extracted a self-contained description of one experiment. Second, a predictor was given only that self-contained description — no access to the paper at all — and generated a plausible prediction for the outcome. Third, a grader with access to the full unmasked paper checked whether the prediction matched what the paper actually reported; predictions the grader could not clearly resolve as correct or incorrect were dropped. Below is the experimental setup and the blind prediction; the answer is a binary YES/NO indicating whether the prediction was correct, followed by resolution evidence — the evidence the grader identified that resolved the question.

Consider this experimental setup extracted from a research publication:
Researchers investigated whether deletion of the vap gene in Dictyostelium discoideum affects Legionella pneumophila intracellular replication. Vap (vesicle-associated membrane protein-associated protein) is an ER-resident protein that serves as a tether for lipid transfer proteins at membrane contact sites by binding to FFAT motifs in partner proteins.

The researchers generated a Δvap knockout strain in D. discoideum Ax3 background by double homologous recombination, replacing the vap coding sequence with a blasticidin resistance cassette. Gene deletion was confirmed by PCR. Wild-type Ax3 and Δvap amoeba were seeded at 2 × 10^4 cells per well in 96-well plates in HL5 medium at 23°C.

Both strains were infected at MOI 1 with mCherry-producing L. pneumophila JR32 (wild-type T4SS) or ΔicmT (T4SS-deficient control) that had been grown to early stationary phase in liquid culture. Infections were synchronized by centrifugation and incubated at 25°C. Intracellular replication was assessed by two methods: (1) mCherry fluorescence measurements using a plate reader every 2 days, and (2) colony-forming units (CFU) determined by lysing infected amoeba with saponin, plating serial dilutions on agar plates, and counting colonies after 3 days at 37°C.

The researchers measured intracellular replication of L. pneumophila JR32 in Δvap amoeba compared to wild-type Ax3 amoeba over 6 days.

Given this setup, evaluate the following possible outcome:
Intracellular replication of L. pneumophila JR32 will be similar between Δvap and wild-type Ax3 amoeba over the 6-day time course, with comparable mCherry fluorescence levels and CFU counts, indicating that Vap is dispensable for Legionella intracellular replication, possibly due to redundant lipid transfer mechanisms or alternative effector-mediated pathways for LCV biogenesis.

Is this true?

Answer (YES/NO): NO